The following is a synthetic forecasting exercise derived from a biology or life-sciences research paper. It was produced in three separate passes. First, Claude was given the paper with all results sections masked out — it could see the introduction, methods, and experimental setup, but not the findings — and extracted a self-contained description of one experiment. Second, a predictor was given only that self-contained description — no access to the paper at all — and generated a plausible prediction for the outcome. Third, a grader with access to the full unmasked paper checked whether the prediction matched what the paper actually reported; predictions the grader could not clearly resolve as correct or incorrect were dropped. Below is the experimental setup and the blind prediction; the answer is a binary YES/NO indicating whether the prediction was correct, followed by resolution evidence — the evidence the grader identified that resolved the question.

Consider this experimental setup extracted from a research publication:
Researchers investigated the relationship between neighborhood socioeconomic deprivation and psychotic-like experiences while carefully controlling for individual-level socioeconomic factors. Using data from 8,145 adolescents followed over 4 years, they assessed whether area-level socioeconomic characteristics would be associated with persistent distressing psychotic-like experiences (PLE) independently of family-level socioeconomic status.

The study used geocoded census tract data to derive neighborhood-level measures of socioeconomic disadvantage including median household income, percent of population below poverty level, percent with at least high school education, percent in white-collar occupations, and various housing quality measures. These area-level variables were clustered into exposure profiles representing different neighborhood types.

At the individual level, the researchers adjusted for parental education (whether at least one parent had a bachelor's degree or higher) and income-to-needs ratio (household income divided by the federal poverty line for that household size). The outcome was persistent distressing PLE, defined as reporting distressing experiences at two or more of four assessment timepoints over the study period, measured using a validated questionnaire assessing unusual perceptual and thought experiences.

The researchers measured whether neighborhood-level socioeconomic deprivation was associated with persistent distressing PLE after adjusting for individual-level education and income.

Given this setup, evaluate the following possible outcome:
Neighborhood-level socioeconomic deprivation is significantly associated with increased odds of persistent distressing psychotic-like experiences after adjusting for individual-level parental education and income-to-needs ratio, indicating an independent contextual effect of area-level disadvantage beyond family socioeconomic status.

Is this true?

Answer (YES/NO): YES